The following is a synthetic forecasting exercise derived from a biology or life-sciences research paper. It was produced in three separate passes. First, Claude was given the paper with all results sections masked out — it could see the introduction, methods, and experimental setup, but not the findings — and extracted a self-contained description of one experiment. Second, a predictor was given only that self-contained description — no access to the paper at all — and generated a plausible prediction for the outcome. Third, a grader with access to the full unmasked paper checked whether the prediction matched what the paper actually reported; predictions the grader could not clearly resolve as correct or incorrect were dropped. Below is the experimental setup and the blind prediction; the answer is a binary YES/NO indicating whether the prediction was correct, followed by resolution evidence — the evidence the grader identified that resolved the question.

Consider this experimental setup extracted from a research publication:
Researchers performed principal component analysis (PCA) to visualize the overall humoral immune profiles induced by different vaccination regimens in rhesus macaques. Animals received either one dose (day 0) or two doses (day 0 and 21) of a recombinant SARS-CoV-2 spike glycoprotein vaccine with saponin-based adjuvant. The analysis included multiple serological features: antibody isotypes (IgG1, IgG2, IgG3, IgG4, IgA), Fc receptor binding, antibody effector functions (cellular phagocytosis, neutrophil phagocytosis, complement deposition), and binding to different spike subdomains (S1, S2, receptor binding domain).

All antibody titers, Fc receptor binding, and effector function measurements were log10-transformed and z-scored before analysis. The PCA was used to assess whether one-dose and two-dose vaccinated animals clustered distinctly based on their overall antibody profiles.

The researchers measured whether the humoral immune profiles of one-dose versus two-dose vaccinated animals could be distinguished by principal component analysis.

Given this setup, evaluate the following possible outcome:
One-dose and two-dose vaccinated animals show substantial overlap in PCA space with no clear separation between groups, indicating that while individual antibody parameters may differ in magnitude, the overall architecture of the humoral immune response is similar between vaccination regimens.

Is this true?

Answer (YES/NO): NO